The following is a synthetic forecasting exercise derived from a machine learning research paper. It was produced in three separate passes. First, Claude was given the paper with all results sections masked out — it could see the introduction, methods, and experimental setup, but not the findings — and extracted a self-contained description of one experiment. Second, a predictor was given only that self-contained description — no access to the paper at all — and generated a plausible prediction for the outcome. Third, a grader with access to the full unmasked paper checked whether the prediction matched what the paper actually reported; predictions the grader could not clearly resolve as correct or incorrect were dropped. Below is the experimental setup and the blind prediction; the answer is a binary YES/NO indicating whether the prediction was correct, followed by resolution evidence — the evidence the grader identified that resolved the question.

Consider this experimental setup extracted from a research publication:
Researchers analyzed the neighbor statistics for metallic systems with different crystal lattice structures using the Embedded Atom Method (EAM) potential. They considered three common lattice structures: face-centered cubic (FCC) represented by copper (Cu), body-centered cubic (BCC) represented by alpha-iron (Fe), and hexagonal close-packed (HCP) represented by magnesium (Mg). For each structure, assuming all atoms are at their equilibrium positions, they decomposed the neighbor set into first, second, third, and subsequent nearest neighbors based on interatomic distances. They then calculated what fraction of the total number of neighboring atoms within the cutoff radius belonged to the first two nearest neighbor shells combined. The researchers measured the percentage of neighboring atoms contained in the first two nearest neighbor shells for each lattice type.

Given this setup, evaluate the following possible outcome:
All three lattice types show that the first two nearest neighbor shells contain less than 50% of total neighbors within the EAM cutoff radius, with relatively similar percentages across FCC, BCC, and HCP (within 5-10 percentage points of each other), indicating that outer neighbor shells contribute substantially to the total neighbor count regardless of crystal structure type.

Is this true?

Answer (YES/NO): YES